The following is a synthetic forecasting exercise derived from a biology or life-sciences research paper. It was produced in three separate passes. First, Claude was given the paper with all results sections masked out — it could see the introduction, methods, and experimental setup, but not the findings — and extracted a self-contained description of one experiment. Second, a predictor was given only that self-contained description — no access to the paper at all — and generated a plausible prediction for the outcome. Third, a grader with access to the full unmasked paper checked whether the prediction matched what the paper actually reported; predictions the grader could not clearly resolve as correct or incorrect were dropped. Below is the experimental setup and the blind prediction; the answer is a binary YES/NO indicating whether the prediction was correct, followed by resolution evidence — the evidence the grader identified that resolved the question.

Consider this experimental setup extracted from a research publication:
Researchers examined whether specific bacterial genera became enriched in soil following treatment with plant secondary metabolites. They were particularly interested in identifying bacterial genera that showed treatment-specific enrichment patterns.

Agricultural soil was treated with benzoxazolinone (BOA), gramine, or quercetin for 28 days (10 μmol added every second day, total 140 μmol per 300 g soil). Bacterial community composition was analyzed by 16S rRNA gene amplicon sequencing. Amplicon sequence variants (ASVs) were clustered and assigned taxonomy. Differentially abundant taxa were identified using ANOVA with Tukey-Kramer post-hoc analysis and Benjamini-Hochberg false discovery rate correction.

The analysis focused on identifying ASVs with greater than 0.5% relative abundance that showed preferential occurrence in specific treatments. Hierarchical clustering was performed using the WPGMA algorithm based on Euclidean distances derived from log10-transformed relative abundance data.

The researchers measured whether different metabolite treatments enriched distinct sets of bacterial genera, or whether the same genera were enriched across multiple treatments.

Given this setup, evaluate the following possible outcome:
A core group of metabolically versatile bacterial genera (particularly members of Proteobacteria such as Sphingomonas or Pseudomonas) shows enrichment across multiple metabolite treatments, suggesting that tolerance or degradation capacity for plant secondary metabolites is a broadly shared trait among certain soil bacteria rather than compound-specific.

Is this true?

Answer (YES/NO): NO